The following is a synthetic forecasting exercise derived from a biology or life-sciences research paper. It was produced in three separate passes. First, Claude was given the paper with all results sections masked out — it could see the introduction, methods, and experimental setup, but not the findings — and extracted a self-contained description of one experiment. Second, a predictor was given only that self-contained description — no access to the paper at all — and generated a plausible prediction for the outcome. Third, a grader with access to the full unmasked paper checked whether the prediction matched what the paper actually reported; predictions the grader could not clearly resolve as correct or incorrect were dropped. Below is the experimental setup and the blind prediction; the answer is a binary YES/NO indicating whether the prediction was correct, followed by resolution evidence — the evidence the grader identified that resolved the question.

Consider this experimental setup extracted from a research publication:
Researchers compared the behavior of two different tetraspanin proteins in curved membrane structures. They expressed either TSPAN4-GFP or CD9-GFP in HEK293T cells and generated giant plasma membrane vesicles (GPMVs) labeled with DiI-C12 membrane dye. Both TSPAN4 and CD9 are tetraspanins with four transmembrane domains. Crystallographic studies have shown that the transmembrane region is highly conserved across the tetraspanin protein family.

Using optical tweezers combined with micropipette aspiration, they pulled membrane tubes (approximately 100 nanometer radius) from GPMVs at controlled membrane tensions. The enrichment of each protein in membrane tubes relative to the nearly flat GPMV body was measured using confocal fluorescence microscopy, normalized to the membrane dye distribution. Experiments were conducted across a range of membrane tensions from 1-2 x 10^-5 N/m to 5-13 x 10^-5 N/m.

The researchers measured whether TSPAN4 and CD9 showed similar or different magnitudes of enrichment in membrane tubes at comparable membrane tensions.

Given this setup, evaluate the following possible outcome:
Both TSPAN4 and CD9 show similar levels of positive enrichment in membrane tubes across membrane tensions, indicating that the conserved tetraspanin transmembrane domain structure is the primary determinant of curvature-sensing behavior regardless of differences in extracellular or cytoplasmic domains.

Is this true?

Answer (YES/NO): YES